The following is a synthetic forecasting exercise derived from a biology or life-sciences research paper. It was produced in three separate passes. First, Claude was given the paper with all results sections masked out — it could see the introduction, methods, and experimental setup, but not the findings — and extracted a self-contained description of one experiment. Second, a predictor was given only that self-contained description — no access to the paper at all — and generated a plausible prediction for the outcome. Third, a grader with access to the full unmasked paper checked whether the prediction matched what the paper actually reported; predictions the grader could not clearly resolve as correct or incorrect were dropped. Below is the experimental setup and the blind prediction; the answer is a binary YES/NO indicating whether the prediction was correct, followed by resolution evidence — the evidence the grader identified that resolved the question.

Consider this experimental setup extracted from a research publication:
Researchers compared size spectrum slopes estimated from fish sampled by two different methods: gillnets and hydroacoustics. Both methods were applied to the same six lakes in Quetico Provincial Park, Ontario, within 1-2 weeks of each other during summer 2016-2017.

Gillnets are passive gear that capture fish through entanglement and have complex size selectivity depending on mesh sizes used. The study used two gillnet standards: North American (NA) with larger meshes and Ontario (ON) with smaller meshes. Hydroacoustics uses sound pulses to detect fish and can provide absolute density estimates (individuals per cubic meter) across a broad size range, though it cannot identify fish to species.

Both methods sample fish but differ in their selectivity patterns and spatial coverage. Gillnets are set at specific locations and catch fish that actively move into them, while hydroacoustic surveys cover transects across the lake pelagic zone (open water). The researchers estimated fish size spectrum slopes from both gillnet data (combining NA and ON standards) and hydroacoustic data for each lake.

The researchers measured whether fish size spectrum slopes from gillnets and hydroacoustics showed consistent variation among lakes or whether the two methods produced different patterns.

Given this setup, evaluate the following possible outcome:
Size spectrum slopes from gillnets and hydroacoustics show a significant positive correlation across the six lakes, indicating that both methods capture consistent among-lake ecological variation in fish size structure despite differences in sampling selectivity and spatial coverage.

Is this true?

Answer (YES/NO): NO